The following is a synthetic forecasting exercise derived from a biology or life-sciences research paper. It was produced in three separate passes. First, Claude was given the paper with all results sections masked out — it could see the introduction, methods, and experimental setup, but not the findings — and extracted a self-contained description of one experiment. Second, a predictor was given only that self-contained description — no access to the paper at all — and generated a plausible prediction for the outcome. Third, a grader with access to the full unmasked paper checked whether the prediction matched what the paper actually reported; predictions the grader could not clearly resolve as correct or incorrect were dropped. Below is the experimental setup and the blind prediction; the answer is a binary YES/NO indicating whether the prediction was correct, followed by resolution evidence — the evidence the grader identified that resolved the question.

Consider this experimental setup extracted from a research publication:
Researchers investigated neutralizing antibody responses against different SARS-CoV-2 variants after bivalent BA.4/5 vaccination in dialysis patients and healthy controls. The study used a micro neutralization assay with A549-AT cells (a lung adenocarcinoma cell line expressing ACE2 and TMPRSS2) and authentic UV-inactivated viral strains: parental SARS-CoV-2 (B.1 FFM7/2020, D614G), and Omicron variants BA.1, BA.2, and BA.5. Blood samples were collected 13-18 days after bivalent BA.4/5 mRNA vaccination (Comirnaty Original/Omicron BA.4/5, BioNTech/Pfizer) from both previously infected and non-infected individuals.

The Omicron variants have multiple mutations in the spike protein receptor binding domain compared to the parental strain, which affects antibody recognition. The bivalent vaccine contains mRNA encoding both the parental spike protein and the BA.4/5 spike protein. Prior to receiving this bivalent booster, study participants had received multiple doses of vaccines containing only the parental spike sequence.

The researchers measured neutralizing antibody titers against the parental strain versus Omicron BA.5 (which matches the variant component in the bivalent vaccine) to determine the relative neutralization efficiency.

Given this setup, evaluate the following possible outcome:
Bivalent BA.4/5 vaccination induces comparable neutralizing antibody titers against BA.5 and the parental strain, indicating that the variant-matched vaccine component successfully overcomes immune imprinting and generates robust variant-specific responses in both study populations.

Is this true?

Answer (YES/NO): NO